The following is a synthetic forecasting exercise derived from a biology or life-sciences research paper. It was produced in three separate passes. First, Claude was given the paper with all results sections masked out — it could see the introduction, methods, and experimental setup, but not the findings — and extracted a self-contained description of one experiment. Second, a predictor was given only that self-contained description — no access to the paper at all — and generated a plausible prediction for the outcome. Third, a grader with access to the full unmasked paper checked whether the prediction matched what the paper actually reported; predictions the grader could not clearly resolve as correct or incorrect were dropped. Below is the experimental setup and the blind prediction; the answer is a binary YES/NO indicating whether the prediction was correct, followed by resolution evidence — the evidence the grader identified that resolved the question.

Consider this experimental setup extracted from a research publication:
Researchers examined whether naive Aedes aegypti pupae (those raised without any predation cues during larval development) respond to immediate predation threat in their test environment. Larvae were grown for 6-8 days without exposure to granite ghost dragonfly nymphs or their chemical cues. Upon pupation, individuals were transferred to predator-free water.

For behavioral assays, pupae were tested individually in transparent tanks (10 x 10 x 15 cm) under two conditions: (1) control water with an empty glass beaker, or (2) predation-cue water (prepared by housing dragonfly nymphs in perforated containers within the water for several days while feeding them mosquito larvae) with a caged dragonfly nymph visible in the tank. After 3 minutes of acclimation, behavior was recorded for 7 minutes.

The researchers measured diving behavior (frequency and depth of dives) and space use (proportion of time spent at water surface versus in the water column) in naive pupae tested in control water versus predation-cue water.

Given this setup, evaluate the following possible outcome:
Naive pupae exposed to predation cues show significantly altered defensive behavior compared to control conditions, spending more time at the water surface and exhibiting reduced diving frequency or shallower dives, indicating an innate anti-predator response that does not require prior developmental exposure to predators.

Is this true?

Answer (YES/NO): NO